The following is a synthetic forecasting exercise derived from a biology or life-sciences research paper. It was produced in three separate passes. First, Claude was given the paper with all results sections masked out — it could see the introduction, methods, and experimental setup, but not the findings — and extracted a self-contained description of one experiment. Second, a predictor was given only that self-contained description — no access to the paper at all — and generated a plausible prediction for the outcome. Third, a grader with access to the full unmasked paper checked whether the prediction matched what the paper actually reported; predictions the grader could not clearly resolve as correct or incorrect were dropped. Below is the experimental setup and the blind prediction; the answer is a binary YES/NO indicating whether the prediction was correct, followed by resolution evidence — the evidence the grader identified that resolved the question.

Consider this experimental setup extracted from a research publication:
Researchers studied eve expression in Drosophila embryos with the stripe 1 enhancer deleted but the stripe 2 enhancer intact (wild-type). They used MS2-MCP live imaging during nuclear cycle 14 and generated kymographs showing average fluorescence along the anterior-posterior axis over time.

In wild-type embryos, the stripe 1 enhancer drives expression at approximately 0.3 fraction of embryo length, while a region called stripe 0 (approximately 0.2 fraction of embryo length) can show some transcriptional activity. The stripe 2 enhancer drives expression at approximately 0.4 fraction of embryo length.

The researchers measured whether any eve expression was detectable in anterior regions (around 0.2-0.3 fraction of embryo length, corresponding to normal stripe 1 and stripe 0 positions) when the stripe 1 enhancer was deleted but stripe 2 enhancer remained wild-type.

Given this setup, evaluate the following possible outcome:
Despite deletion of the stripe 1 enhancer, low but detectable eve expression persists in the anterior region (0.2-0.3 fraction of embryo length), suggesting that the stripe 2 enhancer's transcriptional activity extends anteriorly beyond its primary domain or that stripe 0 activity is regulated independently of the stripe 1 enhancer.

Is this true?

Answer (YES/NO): YES